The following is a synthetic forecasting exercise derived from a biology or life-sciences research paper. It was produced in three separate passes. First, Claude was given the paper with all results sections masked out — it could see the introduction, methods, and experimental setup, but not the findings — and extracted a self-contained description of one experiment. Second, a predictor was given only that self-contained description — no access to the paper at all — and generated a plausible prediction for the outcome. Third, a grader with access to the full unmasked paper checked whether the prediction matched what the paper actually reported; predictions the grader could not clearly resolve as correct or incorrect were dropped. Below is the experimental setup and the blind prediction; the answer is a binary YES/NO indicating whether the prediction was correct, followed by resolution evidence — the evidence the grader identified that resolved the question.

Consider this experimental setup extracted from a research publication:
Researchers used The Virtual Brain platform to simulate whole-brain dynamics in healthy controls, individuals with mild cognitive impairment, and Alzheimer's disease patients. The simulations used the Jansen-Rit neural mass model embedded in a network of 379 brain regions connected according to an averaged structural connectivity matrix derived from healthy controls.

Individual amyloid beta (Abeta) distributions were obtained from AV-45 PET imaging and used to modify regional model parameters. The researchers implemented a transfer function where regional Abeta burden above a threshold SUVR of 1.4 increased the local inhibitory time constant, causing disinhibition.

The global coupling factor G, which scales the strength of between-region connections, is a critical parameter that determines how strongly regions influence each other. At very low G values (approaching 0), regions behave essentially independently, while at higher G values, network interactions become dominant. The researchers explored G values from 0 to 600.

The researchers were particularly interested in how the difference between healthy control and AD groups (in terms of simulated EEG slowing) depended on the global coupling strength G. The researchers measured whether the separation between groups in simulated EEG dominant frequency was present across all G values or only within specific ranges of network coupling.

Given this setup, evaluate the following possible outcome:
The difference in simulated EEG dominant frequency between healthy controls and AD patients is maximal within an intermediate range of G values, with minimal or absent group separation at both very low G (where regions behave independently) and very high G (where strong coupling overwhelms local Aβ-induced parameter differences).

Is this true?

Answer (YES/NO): NO